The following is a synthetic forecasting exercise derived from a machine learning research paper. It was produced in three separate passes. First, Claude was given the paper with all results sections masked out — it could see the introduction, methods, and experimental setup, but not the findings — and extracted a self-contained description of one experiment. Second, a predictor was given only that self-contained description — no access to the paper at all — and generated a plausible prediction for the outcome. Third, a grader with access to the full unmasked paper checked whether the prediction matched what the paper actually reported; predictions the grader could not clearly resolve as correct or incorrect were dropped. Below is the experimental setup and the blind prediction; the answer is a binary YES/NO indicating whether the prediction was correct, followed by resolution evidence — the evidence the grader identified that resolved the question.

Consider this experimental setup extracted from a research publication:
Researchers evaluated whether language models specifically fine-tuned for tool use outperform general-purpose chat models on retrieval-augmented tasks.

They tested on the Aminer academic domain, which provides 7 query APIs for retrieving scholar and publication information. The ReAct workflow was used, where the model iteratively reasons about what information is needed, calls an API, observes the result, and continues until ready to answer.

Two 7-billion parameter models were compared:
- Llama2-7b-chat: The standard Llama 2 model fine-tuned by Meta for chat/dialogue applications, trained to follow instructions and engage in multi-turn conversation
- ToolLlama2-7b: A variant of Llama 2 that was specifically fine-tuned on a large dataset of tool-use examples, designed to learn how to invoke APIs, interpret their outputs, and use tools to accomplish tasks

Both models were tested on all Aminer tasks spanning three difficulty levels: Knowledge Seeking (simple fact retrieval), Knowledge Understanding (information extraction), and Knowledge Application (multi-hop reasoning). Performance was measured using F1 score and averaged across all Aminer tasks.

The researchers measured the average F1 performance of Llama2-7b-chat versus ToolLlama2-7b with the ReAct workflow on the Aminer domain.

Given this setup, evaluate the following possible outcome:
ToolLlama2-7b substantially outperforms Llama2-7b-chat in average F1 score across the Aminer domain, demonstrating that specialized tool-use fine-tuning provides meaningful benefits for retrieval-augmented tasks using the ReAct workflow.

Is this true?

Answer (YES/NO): NO